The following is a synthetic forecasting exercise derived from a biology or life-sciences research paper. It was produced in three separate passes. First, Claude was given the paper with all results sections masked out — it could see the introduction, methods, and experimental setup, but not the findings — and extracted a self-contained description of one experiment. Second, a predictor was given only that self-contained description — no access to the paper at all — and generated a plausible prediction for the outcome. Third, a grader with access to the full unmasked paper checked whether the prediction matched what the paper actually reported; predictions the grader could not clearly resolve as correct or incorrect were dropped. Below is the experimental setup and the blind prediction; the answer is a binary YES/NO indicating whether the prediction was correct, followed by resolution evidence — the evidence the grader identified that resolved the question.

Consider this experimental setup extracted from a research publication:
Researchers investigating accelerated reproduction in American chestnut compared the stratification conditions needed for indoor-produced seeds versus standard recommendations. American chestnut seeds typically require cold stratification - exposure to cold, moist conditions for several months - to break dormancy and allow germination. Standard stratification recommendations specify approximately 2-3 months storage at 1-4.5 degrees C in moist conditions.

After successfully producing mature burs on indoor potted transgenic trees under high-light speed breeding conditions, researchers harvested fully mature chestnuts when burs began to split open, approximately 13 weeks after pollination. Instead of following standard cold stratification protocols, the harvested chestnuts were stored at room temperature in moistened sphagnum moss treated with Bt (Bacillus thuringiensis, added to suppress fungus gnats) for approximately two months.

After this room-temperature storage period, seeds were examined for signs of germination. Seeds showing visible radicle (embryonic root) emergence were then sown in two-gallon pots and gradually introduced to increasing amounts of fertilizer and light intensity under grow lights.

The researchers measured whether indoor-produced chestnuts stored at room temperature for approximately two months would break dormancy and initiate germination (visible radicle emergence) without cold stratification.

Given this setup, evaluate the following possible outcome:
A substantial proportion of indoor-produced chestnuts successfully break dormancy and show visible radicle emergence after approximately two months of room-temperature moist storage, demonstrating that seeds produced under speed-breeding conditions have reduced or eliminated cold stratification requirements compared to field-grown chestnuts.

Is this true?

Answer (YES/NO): YES